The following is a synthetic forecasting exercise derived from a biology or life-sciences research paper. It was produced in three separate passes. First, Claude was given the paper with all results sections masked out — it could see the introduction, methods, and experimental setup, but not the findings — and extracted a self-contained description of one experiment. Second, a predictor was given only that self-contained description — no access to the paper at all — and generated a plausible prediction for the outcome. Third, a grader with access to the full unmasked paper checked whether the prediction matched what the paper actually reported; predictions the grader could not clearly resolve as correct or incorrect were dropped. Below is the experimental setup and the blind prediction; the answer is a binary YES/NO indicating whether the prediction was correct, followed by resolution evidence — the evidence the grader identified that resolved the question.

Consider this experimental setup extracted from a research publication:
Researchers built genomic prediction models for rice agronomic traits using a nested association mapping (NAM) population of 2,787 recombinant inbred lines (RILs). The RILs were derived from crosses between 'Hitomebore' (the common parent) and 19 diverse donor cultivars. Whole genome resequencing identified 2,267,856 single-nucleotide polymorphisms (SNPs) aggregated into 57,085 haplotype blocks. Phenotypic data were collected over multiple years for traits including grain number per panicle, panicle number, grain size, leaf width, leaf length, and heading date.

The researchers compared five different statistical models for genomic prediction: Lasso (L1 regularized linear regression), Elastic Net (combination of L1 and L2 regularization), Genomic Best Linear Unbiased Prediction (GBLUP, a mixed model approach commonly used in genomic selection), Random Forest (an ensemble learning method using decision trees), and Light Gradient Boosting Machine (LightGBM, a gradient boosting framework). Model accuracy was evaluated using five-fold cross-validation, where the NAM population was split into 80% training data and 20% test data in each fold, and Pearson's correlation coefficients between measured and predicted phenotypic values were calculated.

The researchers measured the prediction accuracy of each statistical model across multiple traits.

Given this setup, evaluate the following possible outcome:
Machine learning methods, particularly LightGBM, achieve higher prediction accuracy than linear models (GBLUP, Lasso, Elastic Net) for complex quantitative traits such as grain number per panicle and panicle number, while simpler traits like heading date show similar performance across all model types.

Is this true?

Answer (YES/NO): NO